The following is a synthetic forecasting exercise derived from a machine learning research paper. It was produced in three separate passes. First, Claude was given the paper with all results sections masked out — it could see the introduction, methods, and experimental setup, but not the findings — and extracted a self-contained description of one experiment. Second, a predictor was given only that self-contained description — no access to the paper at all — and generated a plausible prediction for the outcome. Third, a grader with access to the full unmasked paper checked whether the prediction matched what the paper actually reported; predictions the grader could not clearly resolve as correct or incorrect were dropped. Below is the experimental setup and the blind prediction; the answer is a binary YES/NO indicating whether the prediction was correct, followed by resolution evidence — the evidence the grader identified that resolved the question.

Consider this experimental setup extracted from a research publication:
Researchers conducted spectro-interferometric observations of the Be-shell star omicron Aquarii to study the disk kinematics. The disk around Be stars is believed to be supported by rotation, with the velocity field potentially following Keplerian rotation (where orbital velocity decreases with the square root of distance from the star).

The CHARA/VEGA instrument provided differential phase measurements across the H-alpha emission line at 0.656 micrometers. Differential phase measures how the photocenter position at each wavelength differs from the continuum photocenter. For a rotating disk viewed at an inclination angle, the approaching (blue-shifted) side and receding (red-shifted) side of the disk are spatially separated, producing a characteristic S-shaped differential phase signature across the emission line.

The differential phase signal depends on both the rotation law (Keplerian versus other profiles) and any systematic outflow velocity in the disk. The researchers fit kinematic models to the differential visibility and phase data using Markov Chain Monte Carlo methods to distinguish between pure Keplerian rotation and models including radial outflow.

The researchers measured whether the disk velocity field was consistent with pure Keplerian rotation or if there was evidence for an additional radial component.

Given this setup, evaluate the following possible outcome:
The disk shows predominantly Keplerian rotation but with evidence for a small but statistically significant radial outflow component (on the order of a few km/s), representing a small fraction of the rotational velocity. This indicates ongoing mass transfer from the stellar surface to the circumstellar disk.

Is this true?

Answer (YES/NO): NO